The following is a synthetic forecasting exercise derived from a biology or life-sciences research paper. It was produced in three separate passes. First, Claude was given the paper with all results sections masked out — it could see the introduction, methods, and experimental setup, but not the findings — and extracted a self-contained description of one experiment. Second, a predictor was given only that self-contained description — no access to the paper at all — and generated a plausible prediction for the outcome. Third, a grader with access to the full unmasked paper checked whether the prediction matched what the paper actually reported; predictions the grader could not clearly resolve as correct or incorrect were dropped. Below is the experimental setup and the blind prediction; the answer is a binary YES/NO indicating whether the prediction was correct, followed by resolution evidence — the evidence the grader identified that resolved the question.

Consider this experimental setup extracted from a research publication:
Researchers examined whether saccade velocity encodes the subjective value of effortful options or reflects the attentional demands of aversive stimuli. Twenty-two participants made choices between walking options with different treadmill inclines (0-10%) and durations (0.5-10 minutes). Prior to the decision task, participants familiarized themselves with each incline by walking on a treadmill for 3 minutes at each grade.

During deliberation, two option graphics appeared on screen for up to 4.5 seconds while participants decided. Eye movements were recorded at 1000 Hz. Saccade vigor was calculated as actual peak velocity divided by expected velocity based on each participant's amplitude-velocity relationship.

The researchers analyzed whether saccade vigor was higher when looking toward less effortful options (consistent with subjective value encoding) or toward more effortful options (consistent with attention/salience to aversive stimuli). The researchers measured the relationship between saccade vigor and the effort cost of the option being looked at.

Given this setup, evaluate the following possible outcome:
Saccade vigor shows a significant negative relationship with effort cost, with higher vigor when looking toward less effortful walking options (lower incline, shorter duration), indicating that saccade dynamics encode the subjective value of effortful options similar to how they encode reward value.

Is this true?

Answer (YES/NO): YES